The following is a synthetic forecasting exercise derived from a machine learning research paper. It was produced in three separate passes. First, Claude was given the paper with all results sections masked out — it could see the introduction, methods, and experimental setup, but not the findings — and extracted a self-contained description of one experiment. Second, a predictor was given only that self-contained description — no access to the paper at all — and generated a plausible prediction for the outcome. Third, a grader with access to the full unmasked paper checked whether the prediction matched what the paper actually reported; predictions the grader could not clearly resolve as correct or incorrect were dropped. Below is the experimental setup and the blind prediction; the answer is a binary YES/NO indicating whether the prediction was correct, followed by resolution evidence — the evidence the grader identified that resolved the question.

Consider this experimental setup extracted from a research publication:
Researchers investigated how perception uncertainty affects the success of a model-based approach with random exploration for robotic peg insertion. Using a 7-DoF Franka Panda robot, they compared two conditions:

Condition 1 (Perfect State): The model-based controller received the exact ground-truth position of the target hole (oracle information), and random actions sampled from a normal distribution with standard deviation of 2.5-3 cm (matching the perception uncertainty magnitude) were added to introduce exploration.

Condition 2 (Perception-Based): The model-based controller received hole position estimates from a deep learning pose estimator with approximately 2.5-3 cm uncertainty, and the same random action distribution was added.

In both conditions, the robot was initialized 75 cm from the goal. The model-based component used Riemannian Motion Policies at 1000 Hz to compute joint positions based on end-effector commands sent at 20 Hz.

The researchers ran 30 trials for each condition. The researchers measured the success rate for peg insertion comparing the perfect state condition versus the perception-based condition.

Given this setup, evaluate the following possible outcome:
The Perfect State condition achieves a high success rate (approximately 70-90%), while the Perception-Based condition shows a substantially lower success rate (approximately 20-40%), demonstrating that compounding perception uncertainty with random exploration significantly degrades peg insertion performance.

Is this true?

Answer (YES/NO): YES